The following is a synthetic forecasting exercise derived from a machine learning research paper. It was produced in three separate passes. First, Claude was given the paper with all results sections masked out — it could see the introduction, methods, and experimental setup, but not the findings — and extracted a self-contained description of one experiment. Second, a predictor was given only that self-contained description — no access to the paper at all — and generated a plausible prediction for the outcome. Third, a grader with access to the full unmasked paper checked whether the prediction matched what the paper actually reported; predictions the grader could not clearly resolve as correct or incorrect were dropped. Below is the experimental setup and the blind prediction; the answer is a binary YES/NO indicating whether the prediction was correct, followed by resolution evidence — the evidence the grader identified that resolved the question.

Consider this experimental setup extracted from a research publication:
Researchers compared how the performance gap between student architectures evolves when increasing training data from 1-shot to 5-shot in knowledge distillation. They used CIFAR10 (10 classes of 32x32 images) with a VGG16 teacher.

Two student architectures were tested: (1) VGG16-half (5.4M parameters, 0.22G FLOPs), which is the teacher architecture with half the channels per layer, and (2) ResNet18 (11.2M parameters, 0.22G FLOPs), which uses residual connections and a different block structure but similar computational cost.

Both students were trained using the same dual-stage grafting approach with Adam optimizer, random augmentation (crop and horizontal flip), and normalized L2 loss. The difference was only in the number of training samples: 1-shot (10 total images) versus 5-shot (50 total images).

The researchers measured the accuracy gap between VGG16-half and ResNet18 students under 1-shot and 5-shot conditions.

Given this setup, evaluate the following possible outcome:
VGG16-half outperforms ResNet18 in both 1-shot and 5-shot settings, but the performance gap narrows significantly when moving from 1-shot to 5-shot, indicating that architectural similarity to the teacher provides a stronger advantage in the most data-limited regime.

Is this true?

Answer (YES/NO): YES